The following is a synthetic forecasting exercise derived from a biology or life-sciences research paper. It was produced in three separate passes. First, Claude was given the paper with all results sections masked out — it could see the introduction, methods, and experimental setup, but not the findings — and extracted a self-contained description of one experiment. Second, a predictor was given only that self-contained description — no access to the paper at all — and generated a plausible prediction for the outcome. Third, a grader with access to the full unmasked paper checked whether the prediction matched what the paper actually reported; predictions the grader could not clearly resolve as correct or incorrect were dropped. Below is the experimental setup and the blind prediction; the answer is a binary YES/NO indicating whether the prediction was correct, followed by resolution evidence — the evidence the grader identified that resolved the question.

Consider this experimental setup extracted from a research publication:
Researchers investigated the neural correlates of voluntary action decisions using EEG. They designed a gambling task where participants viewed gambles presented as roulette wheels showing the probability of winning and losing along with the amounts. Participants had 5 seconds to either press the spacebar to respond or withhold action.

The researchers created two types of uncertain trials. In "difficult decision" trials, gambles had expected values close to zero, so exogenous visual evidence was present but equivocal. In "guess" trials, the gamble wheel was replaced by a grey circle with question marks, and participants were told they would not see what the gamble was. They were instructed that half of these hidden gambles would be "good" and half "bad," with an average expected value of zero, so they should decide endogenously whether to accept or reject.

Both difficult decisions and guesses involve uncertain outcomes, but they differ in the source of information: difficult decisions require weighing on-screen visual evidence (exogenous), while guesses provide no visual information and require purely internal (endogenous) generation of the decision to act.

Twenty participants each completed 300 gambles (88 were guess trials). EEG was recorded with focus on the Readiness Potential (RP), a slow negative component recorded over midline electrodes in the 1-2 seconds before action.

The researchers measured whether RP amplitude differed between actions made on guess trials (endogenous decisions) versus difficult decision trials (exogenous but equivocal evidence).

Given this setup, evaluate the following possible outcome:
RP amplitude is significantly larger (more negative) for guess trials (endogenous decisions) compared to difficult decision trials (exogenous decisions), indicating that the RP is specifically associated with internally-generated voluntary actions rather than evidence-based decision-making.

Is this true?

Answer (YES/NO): YES